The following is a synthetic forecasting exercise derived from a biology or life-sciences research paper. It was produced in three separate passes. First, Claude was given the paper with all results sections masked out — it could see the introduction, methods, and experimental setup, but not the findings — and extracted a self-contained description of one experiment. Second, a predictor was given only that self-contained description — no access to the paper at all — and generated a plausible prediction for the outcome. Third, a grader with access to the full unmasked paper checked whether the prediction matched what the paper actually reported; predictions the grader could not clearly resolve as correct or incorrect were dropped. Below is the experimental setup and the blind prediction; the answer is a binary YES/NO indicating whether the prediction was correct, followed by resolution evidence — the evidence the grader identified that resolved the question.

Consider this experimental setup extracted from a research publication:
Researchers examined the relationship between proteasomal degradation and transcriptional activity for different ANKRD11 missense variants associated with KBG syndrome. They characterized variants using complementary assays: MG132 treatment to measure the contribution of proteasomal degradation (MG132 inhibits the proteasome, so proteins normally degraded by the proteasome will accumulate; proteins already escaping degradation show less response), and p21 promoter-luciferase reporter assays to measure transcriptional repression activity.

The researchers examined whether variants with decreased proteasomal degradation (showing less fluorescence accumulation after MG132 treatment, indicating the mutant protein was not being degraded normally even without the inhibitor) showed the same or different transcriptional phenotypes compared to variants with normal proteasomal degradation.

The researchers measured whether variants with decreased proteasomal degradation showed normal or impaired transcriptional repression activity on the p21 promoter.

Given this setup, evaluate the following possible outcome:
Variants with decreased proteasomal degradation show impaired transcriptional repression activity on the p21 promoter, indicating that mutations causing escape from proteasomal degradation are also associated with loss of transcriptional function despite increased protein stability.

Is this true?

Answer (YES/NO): YES